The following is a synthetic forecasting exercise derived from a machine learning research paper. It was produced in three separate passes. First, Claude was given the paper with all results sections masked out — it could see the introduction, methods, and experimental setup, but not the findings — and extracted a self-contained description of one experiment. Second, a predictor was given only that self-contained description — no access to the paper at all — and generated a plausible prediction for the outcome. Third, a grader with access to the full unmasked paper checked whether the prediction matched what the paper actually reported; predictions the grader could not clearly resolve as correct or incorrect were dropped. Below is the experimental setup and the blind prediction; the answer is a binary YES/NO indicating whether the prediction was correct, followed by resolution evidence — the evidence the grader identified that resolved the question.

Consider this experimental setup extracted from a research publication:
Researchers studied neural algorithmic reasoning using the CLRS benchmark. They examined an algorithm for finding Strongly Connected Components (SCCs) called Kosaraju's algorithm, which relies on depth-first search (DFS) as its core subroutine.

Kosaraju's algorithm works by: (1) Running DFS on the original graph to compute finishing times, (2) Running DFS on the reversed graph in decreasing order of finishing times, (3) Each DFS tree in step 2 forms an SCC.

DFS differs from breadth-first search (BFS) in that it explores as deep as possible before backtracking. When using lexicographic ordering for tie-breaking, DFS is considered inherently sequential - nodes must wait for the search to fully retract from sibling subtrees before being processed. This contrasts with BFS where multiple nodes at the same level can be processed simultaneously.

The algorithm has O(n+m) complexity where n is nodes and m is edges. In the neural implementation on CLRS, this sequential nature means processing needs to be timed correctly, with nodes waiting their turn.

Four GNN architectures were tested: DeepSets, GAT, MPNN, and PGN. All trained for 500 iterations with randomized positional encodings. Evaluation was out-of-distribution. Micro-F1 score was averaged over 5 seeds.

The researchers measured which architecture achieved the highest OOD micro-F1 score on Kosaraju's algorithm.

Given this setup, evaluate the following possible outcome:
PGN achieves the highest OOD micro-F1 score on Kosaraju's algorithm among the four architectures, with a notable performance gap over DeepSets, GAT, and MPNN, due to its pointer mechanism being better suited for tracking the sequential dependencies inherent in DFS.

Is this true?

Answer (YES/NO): NO